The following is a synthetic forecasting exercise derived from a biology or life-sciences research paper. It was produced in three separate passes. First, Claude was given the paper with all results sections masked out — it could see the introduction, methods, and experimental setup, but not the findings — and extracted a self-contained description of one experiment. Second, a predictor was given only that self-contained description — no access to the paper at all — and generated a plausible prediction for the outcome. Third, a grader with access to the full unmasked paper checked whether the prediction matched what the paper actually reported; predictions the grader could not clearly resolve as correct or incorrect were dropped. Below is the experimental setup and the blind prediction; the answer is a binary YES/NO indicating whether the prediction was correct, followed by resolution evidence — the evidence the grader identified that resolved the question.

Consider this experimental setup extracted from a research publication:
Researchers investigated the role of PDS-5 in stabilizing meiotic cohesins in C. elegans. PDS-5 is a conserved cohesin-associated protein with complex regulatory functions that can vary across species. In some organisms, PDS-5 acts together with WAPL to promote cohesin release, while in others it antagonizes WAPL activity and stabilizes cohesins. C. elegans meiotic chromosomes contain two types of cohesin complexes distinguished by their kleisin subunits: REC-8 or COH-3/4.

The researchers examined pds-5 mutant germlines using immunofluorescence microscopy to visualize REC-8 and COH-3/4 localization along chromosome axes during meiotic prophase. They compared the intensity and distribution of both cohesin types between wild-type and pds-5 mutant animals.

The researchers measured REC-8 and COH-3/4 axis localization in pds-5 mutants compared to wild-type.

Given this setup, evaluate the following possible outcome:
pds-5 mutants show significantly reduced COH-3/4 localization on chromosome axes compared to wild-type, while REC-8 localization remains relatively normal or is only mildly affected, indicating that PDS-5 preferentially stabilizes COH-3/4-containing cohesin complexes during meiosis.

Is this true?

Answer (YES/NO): NO